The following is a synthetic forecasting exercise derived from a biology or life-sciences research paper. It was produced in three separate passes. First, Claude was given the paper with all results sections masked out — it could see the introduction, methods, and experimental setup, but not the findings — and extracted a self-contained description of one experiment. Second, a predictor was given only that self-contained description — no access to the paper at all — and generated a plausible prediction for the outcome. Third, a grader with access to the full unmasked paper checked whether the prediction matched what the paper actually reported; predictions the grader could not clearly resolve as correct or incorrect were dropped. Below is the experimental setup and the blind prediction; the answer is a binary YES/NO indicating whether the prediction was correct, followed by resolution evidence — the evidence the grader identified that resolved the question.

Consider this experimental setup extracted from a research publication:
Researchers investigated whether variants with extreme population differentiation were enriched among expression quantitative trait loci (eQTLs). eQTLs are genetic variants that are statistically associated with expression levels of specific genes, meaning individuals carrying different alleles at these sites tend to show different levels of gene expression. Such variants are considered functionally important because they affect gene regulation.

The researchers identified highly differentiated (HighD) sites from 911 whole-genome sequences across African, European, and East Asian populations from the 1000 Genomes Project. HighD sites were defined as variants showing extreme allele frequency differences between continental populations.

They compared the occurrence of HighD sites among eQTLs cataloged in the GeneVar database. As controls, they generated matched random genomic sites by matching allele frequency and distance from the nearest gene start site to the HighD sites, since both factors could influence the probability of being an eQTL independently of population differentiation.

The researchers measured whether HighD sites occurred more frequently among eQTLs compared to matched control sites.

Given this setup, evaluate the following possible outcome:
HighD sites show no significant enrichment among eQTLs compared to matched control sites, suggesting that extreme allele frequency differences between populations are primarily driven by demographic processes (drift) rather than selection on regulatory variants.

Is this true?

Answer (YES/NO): NO